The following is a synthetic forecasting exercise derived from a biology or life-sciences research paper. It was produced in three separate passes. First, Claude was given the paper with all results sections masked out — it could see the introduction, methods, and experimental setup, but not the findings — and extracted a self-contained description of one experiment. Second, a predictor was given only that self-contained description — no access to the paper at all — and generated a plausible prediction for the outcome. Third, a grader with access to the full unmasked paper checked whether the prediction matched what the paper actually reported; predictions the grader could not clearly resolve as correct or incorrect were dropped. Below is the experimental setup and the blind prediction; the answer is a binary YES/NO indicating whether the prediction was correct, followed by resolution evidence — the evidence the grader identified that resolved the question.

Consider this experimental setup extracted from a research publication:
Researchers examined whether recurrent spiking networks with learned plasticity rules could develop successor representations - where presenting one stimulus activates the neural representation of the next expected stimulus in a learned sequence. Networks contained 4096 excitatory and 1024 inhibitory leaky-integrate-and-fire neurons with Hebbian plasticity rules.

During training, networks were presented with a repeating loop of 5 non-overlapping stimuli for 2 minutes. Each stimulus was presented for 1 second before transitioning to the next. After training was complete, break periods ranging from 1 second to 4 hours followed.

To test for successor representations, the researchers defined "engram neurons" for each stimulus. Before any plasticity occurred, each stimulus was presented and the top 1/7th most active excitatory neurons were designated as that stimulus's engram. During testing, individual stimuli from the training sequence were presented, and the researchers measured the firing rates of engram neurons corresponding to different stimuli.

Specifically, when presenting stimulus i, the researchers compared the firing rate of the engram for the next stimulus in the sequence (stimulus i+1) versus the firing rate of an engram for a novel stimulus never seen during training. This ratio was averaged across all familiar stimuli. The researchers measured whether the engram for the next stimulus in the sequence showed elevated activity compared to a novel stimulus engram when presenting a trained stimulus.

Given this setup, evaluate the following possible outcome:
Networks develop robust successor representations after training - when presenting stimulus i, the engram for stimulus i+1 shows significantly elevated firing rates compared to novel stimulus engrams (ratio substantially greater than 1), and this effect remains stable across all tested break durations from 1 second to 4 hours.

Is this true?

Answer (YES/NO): NO